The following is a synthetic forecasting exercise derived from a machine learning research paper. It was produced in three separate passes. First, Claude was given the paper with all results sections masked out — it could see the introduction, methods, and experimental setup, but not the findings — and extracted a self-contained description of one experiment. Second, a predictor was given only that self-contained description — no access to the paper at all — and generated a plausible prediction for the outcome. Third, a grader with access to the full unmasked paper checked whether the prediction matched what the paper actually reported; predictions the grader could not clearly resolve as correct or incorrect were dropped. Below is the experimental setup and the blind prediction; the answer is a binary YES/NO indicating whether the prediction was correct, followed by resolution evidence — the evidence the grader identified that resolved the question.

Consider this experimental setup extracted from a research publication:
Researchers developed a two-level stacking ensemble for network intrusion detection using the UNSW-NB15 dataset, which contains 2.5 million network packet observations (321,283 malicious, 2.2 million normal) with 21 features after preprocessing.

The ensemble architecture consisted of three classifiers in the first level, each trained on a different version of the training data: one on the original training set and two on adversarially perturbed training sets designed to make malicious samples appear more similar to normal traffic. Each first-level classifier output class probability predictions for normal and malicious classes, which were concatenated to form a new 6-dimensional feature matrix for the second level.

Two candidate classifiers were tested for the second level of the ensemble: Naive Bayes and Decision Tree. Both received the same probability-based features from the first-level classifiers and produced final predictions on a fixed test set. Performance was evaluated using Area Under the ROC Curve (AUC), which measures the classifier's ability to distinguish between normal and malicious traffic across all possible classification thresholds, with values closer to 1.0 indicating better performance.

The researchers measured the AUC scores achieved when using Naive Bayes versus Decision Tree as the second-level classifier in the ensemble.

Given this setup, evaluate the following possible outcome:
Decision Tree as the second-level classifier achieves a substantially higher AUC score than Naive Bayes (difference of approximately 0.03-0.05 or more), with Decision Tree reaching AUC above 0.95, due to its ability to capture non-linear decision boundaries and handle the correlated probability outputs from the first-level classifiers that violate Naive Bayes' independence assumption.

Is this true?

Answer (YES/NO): NO